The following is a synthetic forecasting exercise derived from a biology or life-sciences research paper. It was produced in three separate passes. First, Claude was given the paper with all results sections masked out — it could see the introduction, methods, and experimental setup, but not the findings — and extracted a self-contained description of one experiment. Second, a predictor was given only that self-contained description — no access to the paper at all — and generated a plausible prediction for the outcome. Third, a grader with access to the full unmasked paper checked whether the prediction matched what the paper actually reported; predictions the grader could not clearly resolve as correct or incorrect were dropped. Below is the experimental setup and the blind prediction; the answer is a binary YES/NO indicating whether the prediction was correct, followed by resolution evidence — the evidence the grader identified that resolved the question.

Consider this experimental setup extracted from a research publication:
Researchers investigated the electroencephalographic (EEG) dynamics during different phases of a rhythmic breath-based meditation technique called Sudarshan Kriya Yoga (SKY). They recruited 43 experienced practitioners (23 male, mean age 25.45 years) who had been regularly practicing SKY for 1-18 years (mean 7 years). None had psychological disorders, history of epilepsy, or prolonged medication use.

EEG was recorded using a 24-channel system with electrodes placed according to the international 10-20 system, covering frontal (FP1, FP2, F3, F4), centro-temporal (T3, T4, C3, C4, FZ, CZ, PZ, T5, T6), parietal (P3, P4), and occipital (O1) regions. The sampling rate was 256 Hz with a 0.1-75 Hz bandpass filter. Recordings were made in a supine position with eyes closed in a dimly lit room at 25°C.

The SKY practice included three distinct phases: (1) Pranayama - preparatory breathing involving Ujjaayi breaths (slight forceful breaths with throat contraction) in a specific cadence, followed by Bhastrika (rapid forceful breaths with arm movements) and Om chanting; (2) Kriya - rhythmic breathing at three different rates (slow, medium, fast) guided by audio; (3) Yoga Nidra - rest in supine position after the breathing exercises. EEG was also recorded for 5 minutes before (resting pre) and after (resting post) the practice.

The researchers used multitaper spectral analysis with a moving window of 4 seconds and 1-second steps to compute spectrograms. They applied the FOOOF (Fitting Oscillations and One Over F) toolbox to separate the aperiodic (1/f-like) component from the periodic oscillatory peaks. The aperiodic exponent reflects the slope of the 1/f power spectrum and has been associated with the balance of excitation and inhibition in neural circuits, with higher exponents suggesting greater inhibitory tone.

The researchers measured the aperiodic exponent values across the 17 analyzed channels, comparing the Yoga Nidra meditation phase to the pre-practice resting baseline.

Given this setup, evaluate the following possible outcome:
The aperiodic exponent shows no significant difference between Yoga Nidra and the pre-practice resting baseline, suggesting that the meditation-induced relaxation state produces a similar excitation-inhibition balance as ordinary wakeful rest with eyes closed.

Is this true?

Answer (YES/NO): NO